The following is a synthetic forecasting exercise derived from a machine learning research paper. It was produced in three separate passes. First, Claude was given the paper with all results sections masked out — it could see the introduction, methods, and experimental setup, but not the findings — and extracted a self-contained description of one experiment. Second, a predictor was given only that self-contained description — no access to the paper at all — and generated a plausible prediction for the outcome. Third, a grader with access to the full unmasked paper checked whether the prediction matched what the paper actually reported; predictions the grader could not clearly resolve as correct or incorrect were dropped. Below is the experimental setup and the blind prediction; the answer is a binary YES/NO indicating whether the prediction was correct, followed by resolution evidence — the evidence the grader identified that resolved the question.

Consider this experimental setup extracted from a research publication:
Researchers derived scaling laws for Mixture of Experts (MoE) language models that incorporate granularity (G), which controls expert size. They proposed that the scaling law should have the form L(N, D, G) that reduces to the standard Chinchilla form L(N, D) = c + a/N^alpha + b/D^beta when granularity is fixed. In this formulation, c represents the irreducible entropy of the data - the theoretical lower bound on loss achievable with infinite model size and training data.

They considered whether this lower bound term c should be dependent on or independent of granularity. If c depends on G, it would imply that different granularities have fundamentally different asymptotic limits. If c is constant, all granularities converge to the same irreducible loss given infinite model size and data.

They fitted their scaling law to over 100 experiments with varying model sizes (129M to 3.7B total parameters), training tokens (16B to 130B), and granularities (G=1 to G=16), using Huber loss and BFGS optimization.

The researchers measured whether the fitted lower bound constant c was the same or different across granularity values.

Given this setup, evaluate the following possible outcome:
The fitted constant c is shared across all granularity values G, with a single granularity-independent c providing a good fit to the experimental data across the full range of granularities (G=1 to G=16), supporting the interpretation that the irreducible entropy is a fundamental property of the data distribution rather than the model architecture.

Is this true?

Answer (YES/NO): YES